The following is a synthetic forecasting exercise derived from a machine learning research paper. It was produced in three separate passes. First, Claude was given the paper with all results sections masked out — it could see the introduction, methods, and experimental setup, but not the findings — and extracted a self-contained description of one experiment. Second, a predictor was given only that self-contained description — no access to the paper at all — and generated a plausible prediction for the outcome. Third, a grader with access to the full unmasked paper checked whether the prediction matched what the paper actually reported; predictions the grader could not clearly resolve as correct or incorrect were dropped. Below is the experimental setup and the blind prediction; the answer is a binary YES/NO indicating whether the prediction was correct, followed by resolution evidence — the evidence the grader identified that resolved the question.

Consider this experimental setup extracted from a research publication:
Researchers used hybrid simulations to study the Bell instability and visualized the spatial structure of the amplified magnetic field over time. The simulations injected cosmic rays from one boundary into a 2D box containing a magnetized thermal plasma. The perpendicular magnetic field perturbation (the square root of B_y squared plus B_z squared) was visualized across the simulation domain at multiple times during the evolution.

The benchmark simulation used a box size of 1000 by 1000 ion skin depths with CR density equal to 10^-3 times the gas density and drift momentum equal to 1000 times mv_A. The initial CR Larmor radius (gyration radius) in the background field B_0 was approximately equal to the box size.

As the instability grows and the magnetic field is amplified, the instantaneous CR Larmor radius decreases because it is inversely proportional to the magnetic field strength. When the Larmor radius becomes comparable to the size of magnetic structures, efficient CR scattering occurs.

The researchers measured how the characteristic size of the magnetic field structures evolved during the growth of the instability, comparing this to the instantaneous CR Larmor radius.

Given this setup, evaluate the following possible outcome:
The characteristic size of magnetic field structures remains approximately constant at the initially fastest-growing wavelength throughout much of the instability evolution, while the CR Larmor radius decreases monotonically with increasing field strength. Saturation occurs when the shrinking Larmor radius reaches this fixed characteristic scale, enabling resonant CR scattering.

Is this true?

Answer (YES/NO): NO